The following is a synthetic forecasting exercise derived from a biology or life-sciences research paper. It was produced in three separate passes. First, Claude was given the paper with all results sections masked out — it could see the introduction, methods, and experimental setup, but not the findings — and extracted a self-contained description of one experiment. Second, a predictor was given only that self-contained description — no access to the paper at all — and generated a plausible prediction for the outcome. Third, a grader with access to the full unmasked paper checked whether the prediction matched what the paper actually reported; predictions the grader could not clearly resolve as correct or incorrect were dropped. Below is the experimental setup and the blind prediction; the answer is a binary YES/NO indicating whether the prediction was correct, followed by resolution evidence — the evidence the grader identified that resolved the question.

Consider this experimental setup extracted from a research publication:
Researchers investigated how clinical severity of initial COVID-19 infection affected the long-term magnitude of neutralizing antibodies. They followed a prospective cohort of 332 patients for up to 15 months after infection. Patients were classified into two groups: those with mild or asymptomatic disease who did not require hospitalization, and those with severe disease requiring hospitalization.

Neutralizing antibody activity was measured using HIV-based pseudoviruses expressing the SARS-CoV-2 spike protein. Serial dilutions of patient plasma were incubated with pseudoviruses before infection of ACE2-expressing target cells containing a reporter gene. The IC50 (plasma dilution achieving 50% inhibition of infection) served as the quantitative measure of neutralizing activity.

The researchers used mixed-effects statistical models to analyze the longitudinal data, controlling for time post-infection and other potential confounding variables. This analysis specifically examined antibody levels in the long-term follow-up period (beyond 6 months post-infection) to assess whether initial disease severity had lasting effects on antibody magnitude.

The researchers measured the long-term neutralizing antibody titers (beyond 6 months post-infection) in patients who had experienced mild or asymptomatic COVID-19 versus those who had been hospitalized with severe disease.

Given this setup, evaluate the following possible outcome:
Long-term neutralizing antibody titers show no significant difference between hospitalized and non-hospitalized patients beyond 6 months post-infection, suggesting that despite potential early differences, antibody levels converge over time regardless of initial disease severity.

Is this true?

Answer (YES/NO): NO